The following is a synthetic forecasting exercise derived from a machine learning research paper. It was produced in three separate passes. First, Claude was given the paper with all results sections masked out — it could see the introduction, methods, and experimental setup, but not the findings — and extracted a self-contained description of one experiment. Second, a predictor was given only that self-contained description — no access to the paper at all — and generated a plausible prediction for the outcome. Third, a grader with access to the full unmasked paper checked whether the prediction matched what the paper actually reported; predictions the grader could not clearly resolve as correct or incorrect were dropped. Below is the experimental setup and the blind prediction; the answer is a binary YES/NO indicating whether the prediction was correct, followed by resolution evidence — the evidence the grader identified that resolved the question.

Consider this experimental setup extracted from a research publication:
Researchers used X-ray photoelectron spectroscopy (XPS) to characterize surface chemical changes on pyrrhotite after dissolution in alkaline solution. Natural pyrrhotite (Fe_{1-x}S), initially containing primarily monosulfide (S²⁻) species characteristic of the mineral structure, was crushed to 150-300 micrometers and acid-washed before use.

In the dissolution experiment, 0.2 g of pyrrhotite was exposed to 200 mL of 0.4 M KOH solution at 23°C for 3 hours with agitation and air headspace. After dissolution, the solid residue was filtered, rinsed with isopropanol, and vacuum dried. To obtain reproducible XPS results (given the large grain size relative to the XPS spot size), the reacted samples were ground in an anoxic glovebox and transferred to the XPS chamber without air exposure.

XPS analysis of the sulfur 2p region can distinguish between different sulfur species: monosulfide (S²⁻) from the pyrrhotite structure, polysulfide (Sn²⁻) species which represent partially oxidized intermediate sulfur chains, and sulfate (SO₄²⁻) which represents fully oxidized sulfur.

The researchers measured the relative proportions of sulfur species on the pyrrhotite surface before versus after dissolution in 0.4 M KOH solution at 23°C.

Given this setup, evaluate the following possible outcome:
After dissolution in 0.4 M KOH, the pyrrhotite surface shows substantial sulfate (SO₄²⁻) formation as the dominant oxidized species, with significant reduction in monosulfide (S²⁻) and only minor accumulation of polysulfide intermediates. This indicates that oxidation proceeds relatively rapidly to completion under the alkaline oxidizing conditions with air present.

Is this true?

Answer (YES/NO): NO